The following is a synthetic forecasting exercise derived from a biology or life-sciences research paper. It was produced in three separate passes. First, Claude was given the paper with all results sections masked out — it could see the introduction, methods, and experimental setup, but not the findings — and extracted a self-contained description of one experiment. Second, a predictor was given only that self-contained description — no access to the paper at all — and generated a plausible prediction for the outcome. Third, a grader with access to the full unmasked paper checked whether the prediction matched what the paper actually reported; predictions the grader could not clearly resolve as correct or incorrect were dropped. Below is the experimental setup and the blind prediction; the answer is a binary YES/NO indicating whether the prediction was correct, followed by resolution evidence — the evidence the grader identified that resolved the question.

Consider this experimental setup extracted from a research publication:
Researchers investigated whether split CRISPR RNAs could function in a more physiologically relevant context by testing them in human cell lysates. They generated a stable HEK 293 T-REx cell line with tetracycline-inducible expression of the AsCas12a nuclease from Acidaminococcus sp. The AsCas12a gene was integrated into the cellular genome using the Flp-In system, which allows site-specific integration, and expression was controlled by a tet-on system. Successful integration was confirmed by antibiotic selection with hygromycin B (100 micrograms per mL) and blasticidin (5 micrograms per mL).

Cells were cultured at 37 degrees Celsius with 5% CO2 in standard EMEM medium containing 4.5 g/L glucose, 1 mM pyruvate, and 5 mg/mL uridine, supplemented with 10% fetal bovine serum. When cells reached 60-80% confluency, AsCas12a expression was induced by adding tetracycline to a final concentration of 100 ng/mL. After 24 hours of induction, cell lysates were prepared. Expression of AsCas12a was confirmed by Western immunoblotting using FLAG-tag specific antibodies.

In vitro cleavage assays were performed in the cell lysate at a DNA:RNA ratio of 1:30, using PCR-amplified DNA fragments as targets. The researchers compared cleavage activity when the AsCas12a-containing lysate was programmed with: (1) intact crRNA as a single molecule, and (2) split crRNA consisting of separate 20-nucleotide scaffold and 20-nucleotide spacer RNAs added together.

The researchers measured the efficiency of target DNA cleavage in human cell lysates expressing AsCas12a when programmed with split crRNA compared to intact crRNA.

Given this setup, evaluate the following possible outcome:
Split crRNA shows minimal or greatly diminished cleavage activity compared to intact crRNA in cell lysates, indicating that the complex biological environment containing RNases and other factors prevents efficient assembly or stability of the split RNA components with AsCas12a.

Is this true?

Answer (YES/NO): NO